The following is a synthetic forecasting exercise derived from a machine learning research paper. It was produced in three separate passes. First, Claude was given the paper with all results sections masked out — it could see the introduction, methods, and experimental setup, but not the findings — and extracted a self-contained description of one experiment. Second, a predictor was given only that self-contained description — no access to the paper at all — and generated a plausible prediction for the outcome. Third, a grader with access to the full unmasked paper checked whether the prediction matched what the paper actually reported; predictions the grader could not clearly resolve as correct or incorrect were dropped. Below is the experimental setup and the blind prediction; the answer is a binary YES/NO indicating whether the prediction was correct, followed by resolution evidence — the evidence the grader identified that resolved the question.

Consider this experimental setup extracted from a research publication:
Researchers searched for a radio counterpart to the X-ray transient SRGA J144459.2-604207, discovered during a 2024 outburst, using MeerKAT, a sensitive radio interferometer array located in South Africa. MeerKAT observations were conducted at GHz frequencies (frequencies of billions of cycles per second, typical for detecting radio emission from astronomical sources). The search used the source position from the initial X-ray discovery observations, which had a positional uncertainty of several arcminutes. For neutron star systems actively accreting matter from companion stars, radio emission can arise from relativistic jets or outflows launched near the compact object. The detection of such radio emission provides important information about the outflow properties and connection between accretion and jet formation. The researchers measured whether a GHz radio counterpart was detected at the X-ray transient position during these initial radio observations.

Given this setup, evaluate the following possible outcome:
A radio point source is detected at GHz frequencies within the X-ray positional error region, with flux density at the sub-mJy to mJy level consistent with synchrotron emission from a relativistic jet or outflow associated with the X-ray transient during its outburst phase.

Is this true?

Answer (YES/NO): NO